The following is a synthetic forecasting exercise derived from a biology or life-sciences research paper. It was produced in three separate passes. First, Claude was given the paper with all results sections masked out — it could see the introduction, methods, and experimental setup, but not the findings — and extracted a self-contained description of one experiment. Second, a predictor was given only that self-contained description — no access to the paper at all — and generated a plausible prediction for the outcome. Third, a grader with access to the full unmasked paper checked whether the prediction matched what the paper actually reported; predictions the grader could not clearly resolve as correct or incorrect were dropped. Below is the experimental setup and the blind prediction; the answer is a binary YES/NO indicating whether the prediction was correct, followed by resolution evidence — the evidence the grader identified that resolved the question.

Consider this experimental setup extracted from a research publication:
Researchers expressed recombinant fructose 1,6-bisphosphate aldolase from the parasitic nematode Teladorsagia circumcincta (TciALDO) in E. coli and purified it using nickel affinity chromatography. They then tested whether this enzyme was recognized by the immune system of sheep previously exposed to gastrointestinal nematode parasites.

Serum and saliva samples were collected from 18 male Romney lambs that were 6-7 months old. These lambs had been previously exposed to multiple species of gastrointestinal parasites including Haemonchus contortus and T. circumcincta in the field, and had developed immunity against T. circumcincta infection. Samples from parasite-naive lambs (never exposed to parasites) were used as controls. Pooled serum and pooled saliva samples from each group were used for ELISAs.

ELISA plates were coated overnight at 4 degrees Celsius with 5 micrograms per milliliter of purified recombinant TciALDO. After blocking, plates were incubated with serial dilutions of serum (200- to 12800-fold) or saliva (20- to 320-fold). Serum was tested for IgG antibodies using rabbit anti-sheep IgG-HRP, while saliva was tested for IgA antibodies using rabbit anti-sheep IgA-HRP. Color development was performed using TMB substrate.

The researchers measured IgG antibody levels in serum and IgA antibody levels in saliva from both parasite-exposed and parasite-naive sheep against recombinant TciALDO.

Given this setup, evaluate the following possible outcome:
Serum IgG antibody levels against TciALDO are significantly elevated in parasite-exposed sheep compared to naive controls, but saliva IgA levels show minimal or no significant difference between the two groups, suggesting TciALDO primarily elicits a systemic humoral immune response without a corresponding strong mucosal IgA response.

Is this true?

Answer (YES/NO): NO